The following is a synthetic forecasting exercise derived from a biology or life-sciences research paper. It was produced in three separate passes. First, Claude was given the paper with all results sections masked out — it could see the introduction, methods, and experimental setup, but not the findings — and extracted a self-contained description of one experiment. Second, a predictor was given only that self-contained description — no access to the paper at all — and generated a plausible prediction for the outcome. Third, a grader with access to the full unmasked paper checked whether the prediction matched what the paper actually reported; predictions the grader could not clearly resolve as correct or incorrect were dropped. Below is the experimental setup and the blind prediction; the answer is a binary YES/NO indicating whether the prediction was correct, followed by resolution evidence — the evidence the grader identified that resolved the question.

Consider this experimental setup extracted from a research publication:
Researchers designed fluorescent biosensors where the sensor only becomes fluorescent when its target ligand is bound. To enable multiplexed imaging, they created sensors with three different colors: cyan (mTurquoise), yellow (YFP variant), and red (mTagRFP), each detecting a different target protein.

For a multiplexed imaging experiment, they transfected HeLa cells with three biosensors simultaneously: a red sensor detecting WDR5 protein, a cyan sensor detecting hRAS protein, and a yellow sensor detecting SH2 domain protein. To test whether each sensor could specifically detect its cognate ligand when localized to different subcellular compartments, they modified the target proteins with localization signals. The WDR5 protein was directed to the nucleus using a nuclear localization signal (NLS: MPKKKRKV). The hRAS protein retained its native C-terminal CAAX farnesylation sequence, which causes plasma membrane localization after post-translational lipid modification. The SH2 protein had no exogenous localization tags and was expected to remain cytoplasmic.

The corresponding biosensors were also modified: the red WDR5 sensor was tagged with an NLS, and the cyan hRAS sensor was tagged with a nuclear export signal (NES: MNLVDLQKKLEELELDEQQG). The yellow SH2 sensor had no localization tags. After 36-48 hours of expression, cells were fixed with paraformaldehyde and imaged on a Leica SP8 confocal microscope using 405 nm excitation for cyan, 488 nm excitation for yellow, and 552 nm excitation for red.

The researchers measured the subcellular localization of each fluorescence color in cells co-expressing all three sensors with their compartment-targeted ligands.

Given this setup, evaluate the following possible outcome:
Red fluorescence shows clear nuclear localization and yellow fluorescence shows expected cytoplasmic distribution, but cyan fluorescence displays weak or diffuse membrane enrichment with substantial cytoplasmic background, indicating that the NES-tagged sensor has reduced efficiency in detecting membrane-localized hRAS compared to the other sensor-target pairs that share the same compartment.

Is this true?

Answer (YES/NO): NO